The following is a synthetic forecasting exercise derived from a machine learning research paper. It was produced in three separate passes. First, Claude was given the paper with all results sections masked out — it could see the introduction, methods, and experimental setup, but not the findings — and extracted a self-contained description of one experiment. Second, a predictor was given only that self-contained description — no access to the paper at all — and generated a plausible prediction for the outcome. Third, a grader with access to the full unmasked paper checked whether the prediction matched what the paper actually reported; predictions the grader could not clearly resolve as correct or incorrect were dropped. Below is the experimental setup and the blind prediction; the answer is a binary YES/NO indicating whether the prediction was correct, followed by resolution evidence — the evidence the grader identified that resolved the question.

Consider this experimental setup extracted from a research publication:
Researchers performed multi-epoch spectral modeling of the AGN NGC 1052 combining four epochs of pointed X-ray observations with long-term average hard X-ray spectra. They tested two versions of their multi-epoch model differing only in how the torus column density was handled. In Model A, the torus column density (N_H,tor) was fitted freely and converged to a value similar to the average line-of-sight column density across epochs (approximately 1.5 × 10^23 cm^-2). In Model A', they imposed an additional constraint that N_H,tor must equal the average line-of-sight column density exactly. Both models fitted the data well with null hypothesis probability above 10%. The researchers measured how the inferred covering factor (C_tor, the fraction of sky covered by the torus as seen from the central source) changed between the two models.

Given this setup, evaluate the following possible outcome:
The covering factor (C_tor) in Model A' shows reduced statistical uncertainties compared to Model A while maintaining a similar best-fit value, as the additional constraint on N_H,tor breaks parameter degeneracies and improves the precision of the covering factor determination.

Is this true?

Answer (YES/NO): NO